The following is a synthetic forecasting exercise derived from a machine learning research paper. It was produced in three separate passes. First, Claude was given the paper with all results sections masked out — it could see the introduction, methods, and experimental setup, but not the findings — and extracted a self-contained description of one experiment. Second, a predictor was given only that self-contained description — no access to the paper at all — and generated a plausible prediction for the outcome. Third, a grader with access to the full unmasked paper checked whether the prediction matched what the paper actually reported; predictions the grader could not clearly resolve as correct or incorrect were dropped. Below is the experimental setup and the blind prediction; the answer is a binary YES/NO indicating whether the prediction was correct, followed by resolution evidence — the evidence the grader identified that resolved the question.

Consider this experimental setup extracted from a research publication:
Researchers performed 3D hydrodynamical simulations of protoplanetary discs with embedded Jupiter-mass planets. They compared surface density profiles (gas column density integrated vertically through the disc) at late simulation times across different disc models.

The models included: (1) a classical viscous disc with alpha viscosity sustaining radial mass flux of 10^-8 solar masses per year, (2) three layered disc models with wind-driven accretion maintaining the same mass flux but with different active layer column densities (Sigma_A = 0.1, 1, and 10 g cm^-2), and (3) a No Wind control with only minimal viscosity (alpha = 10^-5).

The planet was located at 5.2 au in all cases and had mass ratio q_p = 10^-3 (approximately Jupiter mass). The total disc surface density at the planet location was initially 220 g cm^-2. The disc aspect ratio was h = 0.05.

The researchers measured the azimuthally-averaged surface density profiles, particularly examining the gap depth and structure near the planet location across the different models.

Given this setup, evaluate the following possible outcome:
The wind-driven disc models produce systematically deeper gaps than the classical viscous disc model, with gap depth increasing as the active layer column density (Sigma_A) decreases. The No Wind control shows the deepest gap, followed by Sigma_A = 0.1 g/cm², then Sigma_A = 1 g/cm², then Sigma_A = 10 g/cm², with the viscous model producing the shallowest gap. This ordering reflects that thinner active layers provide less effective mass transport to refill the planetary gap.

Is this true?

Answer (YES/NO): NO